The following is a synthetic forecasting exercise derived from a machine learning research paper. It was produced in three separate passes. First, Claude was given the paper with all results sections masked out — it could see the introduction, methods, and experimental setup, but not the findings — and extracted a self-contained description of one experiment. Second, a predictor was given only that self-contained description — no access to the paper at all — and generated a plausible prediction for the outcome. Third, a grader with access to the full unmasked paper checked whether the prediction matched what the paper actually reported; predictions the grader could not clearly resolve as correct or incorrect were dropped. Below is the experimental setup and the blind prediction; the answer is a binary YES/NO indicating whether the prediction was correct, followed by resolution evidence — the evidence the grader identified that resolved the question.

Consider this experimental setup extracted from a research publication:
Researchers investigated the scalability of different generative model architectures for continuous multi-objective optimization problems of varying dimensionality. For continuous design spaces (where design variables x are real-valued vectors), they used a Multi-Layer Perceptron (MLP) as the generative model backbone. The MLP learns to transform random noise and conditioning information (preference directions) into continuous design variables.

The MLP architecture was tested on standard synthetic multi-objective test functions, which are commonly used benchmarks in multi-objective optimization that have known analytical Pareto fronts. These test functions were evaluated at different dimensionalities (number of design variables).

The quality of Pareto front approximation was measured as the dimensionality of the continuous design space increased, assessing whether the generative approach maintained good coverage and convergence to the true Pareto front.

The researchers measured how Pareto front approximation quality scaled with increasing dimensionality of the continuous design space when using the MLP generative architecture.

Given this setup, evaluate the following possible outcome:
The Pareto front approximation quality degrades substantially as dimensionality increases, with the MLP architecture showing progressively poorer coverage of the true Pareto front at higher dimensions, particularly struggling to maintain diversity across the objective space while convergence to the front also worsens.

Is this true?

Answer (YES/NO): NO